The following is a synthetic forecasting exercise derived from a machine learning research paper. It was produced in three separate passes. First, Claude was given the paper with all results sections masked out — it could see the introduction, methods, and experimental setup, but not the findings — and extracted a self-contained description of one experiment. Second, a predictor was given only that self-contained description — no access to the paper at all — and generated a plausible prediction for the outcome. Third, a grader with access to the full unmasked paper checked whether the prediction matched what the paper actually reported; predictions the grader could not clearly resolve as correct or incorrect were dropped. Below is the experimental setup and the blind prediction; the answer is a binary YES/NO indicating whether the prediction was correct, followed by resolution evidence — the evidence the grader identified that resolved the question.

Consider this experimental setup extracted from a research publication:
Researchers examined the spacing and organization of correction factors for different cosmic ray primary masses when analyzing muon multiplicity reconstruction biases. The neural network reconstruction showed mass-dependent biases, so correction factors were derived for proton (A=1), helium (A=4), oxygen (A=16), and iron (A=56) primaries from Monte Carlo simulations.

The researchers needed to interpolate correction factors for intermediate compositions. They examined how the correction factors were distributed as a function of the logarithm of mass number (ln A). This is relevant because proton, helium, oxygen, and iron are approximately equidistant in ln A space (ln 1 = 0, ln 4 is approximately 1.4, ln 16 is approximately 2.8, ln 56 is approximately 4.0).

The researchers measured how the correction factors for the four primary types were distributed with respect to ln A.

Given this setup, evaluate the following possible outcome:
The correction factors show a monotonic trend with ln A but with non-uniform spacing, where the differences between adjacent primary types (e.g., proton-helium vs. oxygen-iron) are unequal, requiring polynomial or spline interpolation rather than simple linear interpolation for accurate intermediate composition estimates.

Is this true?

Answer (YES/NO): NO